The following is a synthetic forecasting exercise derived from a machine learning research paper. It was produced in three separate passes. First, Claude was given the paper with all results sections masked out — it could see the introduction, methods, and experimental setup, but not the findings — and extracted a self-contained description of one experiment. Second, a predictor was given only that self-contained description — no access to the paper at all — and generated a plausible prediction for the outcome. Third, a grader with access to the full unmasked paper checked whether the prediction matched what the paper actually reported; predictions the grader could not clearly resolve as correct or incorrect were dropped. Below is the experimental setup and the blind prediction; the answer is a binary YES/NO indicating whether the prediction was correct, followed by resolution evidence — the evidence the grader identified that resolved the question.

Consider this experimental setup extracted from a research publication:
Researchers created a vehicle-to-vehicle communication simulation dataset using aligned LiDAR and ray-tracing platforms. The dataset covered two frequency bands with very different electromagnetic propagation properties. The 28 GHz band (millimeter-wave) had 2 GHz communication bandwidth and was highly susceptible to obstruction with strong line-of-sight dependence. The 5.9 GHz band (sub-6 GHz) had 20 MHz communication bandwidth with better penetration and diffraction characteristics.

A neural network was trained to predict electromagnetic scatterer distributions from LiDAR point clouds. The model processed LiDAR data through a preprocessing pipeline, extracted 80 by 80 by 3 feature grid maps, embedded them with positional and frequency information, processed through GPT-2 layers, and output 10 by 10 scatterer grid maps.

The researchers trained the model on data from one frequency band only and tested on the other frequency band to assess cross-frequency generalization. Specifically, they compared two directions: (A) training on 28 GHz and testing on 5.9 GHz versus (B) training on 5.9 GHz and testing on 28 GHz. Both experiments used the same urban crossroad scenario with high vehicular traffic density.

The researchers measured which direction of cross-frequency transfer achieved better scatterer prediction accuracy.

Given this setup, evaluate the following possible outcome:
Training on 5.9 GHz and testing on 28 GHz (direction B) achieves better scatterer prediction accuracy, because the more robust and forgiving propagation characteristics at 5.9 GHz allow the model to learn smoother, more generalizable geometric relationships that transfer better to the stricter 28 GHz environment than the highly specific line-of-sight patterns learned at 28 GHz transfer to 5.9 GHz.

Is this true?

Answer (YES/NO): YES